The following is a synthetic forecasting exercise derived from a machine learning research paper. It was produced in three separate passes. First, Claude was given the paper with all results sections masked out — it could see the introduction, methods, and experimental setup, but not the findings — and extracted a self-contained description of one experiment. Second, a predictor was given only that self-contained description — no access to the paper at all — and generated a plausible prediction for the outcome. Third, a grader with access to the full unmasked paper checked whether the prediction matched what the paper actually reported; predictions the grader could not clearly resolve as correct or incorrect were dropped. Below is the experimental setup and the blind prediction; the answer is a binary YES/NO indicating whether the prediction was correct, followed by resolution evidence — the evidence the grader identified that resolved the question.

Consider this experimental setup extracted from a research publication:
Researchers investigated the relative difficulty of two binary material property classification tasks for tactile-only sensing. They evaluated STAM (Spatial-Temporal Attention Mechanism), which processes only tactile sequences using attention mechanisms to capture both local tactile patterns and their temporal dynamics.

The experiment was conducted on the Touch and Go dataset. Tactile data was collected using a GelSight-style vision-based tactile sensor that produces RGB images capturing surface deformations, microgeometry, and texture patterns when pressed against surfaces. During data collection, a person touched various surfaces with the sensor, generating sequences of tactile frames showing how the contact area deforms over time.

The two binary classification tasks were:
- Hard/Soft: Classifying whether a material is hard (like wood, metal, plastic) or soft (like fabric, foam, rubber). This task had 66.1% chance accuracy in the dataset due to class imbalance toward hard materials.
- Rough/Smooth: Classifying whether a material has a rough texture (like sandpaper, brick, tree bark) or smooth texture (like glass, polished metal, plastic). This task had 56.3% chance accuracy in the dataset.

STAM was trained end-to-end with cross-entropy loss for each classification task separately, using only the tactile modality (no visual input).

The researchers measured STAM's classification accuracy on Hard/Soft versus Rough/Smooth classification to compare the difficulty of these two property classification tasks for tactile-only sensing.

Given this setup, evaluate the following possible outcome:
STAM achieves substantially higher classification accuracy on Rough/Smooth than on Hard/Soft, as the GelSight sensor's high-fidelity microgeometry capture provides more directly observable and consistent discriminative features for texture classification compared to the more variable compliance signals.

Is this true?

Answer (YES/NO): NO